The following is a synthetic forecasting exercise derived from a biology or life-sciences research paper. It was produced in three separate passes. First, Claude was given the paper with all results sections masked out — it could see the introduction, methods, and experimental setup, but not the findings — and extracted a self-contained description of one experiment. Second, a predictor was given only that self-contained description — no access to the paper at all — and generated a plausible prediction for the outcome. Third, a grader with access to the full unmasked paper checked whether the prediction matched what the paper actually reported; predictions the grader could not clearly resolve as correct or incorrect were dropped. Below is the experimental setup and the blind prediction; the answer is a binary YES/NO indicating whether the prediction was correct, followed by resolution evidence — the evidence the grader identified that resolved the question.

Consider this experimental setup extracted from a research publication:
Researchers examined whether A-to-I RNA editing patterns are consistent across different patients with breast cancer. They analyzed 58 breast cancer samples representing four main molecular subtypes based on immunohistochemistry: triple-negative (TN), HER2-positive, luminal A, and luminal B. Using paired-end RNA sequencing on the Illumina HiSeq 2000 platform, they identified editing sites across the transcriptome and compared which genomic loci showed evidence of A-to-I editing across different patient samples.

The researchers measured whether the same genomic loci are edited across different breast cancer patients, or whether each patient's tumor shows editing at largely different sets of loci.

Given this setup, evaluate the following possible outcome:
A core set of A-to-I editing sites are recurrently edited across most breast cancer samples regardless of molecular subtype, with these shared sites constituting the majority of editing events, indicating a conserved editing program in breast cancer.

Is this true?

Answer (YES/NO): YES